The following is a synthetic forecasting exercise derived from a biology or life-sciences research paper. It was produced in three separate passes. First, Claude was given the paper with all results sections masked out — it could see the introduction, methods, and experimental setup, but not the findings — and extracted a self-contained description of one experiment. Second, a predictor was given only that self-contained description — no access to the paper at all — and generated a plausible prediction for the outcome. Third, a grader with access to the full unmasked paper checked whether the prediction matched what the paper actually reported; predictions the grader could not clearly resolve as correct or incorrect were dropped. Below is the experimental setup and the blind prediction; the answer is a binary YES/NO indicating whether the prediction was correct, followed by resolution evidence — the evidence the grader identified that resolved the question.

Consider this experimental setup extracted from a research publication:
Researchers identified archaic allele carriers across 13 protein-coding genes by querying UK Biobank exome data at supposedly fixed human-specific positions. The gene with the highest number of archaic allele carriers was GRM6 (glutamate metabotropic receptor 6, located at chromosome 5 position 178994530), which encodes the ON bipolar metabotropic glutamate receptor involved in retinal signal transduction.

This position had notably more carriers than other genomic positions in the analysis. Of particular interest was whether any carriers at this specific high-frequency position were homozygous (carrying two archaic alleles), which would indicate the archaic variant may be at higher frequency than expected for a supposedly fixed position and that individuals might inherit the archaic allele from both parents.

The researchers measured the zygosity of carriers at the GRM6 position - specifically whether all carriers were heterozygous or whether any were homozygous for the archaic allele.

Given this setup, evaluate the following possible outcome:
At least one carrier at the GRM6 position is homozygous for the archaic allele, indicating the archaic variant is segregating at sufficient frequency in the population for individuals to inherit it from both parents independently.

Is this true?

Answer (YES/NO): YES